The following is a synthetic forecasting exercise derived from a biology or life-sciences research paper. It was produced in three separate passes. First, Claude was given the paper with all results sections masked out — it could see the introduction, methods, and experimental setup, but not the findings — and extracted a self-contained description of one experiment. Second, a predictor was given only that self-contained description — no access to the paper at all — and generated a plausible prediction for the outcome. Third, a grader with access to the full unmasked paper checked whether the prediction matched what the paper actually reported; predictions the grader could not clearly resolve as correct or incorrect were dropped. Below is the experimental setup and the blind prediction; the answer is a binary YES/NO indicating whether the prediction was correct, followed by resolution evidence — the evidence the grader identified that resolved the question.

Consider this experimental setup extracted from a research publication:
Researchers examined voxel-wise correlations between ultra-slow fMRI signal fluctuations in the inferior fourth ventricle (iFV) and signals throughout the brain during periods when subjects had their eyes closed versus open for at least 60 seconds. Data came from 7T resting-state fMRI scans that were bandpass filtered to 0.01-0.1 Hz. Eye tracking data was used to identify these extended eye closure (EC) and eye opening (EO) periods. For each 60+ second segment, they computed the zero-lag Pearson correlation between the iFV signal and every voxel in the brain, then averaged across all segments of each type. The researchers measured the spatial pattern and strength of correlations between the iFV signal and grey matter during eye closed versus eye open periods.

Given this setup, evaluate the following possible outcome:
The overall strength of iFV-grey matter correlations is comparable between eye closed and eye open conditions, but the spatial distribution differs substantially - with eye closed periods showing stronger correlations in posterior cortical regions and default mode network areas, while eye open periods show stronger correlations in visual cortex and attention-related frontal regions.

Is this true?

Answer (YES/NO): NO